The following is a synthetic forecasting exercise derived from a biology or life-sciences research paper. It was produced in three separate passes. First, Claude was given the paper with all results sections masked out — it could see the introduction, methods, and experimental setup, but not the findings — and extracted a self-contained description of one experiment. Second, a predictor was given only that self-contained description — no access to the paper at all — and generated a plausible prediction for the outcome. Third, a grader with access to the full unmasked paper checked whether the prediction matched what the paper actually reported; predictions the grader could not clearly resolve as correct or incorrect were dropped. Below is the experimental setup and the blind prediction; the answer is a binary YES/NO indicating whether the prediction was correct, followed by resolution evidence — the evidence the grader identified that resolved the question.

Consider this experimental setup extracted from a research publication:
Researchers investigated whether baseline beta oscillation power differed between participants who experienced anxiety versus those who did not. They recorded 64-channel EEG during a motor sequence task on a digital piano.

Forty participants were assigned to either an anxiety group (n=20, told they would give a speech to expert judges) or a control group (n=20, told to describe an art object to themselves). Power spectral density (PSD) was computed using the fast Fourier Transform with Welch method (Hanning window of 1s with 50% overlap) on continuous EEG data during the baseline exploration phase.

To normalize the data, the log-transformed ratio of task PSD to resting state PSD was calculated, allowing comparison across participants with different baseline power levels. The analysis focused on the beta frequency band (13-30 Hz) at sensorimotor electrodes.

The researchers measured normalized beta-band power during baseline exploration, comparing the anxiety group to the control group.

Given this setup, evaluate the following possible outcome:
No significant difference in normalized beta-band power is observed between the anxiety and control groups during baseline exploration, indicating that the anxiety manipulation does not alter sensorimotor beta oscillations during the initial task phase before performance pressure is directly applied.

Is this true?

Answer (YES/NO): NO